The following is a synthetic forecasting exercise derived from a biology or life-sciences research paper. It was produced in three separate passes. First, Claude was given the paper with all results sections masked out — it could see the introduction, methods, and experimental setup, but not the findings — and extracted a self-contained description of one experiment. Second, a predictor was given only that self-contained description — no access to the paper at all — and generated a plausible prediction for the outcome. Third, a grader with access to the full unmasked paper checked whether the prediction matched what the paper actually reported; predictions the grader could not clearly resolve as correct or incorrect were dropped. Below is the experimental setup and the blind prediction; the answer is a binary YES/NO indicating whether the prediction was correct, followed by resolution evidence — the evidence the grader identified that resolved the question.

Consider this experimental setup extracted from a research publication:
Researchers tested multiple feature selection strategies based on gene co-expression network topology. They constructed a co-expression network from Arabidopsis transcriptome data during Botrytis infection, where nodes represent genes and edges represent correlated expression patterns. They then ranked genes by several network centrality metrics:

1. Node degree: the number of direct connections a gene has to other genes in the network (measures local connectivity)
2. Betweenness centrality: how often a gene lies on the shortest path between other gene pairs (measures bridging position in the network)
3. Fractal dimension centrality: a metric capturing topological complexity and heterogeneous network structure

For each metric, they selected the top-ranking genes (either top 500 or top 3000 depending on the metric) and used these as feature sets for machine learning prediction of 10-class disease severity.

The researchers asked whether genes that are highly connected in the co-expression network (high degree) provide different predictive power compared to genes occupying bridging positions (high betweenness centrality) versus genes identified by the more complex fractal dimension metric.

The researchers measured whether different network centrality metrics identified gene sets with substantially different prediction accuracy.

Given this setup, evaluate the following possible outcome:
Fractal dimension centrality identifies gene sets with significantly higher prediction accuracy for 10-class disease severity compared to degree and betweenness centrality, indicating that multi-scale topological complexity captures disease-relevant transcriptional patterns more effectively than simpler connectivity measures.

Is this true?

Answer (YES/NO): NO